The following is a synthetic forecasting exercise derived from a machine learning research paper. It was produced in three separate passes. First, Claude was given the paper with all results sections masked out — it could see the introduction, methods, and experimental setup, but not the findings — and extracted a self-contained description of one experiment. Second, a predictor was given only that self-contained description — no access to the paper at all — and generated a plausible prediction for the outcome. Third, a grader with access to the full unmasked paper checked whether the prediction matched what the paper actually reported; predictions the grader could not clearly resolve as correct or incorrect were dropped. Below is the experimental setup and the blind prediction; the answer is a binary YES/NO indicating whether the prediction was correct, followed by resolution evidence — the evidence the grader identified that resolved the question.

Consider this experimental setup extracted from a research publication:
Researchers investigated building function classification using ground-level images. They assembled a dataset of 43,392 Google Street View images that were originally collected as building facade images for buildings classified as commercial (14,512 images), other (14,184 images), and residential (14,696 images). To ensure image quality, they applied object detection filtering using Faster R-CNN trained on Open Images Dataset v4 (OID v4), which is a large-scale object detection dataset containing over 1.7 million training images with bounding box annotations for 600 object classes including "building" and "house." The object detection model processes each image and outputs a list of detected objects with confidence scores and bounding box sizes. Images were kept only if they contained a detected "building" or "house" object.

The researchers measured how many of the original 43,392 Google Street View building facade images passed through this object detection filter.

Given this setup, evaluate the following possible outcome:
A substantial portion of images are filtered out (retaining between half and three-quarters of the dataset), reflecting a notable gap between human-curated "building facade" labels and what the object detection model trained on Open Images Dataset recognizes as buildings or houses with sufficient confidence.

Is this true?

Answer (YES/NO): NO